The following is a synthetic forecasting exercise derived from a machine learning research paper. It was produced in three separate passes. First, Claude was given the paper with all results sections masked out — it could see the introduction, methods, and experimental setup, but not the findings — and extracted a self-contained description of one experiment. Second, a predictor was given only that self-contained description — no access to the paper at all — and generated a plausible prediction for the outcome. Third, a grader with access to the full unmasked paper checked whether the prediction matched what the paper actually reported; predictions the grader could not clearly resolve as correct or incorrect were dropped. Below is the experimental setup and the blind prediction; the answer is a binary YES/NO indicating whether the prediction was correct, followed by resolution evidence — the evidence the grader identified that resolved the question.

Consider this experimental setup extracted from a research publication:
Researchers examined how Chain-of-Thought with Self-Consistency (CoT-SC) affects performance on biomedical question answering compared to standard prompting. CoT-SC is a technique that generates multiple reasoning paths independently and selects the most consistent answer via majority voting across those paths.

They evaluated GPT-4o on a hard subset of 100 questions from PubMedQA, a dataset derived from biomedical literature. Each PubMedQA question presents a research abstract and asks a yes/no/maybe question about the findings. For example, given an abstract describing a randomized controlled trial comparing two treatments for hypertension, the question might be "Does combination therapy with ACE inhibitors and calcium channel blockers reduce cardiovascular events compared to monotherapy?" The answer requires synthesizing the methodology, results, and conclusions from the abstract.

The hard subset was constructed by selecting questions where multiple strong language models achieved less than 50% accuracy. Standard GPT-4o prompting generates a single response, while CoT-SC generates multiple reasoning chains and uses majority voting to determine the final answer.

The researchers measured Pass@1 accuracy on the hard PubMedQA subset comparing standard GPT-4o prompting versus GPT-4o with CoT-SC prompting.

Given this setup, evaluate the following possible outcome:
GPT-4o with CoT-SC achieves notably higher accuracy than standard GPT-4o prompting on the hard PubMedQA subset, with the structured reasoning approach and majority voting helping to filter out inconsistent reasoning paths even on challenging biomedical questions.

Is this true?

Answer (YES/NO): NO